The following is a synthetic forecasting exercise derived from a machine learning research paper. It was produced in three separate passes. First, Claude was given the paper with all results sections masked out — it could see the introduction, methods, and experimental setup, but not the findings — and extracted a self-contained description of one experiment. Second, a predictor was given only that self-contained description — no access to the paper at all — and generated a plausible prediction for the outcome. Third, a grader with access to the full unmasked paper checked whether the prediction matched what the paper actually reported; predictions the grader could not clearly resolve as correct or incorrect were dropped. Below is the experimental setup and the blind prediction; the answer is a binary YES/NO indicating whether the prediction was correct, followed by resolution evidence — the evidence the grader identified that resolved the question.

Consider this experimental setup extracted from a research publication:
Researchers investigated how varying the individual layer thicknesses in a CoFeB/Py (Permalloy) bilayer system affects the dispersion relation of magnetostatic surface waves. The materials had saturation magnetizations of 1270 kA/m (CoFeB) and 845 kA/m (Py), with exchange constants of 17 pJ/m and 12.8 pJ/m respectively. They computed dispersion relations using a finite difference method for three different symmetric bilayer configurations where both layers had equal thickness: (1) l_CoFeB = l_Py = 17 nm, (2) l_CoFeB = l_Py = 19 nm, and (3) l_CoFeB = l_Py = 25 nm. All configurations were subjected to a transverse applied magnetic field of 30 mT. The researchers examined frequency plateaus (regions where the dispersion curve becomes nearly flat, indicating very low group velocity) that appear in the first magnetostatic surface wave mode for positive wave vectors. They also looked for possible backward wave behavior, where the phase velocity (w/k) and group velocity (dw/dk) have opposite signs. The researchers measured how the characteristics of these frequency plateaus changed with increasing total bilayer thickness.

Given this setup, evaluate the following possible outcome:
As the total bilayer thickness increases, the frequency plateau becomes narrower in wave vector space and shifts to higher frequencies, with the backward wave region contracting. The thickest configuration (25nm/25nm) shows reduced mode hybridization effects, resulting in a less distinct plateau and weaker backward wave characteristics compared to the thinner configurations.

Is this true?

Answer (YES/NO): NO